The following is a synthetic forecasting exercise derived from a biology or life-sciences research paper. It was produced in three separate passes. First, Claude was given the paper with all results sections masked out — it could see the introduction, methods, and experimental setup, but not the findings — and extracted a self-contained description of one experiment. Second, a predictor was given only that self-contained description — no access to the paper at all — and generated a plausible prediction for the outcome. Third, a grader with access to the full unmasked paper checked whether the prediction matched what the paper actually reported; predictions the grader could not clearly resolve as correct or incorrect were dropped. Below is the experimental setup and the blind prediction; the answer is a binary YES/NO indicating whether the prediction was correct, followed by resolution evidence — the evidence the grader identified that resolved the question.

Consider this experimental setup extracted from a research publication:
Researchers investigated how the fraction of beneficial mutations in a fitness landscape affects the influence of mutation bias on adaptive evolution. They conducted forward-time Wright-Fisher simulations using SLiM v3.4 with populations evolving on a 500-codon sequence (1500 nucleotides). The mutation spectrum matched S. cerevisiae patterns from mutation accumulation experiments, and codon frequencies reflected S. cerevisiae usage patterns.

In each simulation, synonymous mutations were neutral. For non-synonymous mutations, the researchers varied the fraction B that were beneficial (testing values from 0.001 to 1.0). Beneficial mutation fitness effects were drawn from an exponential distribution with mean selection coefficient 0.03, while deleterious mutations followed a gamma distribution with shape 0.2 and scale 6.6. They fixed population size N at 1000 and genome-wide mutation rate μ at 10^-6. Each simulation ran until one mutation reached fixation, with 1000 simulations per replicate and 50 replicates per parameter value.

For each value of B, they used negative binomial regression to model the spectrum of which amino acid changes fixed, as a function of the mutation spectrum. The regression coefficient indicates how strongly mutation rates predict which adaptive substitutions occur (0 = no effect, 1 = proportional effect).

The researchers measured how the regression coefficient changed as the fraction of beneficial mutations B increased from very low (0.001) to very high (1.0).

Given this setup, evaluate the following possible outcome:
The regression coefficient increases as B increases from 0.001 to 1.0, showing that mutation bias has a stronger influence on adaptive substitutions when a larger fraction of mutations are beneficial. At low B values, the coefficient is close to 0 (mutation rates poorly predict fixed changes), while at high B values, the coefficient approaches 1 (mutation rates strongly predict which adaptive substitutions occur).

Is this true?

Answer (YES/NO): NO